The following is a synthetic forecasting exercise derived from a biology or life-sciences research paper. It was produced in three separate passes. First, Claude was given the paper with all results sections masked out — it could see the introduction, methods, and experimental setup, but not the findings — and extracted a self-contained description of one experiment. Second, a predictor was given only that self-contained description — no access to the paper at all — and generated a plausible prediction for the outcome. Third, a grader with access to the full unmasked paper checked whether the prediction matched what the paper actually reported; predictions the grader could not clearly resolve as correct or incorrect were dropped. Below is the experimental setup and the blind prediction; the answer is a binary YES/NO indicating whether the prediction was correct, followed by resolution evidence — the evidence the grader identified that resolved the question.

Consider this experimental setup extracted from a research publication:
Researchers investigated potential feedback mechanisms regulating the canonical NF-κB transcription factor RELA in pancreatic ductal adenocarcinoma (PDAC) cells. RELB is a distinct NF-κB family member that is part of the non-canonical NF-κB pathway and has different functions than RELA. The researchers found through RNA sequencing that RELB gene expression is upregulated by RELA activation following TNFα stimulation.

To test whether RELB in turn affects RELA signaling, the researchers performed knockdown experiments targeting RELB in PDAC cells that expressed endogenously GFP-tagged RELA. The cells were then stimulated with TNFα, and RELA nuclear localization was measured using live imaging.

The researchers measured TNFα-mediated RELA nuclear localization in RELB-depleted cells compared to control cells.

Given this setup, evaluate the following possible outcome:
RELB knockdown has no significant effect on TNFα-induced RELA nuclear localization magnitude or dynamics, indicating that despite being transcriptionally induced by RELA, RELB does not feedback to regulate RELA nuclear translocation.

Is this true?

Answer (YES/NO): NO